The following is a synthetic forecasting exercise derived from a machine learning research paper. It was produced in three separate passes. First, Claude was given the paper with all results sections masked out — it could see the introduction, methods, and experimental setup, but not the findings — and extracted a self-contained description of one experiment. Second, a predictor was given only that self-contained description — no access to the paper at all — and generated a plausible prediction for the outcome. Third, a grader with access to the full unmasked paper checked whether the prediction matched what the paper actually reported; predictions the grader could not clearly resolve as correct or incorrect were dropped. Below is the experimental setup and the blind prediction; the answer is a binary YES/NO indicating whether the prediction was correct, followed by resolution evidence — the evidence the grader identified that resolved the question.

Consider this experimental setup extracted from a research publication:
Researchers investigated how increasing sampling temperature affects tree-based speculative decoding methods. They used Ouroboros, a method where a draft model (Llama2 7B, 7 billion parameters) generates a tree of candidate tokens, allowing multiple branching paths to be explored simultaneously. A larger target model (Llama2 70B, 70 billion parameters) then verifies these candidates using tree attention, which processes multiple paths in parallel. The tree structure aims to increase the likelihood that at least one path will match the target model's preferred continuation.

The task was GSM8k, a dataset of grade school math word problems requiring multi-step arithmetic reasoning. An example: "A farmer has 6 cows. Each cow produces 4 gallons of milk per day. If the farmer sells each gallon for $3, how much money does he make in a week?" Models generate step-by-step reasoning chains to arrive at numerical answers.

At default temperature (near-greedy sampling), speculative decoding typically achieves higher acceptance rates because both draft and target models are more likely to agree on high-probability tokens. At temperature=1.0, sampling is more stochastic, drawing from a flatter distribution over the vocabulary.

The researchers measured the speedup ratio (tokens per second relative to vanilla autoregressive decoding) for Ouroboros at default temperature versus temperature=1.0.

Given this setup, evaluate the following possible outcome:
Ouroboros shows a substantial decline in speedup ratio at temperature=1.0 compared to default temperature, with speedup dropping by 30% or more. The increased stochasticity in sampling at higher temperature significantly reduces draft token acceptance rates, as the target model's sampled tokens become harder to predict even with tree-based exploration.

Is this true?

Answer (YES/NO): NO